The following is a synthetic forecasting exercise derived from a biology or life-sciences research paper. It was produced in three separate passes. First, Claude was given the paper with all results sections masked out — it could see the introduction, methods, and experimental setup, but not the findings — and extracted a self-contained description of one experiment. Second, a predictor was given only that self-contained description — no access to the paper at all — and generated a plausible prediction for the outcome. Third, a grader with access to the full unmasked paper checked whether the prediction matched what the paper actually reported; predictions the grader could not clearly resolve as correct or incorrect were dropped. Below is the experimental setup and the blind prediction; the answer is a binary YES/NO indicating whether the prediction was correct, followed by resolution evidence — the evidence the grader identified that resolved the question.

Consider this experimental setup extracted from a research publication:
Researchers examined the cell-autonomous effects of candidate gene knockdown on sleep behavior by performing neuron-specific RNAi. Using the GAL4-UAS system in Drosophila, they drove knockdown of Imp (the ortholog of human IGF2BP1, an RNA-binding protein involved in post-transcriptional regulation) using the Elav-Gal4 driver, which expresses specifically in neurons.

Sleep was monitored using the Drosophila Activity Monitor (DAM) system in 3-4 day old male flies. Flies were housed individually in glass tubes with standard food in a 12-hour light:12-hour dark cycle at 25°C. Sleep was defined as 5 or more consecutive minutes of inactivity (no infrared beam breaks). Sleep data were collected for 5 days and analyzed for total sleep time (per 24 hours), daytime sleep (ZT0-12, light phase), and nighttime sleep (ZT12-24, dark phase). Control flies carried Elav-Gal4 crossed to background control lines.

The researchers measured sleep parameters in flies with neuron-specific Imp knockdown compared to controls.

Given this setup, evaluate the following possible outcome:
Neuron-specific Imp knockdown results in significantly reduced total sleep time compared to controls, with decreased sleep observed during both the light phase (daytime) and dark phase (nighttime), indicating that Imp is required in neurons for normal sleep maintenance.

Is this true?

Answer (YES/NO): NO